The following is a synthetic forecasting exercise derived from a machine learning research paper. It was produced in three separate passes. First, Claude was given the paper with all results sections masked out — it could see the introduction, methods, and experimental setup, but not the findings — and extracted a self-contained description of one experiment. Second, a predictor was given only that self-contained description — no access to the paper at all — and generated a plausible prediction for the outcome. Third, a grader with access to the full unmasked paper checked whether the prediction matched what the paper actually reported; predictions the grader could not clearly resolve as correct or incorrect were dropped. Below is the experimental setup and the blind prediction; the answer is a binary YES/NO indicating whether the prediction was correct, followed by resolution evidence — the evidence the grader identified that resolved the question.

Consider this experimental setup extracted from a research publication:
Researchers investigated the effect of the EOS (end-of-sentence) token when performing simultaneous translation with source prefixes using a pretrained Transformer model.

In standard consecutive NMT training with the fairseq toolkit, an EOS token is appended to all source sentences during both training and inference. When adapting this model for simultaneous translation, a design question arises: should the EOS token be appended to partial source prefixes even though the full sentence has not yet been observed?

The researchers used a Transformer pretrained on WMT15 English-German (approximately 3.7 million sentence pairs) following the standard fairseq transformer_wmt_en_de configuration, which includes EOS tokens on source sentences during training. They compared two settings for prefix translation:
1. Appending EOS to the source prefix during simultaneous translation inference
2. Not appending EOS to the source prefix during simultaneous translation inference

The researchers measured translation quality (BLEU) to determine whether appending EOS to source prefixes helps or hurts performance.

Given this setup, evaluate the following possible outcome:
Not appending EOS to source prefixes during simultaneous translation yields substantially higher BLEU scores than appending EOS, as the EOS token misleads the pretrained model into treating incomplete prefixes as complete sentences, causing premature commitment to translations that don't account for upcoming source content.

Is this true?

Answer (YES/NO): NO